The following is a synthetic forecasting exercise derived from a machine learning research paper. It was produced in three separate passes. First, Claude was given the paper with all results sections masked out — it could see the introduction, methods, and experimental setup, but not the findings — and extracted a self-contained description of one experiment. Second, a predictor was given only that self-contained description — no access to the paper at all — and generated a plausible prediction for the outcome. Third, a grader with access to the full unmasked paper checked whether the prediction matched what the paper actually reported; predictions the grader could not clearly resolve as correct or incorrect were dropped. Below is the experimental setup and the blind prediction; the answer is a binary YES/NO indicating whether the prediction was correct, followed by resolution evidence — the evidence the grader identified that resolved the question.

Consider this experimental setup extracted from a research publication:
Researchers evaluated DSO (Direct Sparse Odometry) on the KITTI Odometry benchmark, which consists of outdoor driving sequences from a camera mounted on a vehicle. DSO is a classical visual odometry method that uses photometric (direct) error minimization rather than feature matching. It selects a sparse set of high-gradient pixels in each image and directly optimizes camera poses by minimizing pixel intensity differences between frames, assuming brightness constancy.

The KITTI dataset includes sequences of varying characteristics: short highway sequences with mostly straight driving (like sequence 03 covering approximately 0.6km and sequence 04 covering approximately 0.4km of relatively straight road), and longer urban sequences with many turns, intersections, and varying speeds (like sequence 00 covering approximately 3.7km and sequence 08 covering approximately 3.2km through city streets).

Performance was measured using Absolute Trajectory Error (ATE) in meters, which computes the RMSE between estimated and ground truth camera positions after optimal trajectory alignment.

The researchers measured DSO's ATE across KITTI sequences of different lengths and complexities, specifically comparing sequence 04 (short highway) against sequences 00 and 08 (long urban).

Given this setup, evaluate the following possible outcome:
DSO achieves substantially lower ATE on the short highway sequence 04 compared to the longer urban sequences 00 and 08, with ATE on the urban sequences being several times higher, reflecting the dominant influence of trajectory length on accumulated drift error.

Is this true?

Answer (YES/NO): YES